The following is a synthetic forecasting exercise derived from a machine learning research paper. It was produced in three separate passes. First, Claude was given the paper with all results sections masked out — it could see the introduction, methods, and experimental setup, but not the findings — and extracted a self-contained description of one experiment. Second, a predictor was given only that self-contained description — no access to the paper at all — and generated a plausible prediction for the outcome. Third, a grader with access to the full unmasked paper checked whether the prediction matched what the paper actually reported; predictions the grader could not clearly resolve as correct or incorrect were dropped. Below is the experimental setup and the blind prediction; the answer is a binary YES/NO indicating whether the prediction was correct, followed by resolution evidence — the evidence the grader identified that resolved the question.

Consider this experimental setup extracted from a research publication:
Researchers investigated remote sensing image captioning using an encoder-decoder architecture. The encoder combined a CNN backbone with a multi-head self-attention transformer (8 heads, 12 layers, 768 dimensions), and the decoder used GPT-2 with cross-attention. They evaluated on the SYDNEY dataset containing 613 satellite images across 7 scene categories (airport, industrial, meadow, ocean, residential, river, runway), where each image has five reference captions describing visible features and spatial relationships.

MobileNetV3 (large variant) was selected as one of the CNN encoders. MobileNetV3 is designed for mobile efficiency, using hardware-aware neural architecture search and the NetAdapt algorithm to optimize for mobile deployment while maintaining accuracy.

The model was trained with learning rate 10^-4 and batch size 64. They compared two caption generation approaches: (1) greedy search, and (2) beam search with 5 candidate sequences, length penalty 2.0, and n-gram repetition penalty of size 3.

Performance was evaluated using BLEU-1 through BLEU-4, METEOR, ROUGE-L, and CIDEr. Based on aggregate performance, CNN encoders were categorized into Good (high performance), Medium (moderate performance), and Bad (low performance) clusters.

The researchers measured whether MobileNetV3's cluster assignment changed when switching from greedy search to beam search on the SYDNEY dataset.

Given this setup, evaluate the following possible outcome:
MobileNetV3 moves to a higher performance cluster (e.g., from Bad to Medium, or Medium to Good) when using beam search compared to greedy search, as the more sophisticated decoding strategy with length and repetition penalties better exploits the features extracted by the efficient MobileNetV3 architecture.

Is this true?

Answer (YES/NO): NO